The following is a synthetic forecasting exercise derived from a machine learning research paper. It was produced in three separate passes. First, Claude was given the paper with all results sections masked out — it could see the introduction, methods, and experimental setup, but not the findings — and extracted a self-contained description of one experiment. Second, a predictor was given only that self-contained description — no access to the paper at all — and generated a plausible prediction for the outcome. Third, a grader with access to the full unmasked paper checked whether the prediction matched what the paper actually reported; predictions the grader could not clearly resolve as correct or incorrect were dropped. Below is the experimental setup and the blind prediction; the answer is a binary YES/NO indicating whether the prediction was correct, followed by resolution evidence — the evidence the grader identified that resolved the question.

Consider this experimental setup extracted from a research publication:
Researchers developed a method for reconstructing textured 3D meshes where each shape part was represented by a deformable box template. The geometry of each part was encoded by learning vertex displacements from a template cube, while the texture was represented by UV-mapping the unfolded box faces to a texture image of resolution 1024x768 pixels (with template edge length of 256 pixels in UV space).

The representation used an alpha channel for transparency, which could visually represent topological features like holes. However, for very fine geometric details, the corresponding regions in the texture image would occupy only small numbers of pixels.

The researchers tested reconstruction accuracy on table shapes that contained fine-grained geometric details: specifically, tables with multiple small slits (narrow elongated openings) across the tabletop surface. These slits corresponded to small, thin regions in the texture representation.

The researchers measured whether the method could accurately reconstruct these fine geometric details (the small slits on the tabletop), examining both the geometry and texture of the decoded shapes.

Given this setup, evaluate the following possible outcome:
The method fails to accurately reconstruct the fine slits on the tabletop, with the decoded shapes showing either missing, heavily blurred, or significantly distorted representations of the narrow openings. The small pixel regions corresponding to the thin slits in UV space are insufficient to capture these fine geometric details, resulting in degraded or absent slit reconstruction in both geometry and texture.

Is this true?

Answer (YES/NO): YES